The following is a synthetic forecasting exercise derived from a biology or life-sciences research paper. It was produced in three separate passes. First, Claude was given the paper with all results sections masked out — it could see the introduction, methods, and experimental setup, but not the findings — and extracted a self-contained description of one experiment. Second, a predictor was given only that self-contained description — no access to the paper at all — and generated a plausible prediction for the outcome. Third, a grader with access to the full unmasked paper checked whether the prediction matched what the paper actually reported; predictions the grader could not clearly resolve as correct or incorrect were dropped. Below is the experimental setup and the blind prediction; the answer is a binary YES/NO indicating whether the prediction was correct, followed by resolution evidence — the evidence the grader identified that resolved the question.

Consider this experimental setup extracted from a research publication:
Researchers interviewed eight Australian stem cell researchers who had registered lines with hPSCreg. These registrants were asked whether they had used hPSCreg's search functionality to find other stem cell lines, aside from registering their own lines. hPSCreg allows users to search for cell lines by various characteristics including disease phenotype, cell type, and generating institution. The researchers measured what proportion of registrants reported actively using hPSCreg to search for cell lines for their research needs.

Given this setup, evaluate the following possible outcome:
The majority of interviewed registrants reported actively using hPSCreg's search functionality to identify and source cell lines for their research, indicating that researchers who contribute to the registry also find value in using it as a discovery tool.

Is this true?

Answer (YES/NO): NO